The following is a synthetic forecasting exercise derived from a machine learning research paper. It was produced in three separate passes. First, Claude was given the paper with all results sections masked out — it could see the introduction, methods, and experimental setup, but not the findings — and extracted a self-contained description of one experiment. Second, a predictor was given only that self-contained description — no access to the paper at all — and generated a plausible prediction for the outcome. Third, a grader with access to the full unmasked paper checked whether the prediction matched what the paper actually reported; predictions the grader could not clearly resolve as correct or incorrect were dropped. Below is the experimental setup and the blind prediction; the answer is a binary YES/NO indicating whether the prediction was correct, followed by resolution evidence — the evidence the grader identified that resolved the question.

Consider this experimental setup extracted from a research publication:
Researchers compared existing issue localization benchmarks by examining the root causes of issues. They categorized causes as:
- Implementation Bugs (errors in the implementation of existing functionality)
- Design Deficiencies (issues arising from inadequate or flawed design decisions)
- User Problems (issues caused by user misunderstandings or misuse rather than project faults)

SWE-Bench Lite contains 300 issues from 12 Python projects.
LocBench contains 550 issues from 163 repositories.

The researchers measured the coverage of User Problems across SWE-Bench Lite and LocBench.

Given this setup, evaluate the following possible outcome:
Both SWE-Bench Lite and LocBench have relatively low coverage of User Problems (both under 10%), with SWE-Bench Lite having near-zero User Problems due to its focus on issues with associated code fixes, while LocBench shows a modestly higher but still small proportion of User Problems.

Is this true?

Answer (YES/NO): NO